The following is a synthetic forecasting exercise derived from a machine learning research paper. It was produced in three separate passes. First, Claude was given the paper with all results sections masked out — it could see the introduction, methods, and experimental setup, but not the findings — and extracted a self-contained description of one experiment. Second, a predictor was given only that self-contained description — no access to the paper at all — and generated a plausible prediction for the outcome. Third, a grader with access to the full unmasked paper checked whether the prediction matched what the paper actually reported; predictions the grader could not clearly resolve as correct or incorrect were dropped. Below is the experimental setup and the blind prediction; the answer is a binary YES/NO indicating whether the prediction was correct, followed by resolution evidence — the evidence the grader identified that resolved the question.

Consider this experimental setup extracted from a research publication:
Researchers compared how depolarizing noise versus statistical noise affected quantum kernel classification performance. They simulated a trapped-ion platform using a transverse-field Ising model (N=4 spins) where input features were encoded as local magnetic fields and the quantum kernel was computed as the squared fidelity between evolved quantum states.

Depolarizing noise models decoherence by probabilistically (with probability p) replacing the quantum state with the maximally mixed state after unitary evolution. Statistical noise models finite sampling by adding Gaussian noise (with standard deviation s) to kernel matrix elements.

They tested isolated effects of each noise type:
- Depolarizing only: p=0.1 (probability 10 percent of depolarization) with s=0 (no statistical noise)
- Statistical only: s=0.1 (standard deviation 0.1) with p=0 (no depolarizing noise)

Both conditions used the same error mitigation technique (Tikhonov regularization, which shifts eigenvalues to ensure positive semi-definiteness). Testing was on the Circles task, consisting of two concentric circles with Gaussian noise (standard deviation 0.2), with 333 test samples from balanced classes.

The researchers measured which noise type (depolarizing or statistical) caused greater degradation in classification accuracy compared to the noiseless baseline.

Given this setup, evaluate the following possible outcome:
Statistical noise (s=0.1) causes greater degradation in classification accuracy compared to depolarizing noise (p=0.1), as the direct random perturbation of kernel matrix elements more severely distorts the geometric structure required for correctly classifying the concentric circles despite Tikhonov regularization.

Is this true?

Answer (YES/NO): YES